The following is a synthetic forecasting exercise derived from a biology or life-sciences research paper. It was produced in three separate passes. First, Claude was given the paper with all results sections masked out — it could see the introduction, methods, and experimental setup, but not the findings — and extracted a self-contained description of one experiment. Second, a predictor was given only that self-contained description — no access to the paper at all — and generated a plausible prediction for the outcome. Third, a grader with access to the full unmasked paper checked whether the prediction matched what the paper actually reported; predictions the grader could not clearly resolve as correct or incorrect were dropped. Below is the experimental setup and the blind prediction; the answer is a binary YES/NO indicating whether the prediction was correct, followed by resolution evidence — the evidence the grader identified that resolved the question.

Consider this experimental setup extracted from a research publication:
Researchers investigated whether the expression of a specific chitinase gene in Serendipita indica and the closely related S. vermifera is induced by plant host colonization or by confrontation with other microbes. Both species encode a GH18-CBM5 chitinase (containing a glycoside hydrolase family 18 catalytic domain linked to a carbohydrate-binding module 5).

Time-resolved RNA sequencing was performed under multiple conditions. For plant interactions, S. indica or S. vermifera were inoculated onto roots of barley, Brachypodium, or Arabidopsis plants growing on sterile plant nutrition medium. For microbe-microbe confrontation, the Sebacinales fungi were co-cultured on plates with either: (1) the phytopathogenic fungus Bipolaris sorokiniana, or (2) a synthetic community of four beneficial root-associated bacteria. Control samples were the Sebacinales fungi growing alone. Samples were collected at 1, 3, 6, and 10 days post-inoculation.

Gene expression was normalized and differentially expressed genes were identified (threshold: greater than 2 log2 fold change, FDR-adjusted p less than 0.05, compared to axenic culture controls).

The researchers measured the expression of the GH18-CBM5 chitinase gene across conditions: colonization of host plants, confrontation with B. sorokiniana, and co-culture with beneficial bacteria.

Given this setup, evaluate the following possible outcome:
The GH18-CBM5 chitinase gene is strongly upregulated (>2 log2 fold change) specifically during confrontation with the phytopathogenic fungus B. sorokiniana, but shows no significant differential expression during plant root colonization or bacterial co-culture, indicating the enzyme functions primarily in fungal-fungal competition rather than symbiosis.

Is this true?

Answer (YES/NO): YES